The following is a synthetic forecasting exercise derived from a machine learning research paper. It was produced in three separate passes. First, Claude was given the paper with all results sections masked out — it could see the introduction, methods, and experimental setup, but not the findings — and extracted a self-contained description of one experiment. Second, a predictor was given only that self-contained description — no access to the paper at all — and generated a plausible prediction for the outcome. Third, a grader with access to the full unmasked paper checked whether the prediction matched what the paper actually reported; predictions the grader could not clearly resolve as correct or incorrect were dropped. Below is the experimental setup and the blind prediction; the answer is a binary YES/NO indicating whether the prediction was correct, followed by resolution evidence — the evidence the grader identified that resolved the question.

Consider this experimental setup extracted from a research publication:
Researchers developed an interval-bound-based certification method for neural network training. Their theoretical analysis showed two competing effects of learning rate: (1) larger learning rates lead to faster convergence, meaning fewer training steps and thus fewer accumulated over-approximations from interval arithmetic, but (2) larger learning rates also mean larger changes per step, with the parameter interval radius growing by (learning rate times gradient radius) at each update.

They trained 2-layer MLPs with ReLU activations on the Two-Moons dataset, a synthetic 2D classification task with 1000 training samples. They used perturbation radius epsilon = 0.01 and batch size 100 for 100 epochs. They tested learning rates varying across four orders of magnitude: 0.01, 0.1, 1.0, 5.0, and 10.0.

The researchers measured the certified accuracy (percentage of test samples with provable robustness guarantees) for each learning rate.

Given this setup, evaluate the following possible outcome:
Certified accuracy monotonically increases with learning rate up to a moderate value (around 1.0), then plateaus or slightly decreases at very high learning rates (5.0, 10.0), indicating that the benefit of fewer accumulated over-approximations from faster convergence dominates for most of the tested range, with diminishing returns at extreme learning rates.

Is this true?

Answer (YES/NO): NO